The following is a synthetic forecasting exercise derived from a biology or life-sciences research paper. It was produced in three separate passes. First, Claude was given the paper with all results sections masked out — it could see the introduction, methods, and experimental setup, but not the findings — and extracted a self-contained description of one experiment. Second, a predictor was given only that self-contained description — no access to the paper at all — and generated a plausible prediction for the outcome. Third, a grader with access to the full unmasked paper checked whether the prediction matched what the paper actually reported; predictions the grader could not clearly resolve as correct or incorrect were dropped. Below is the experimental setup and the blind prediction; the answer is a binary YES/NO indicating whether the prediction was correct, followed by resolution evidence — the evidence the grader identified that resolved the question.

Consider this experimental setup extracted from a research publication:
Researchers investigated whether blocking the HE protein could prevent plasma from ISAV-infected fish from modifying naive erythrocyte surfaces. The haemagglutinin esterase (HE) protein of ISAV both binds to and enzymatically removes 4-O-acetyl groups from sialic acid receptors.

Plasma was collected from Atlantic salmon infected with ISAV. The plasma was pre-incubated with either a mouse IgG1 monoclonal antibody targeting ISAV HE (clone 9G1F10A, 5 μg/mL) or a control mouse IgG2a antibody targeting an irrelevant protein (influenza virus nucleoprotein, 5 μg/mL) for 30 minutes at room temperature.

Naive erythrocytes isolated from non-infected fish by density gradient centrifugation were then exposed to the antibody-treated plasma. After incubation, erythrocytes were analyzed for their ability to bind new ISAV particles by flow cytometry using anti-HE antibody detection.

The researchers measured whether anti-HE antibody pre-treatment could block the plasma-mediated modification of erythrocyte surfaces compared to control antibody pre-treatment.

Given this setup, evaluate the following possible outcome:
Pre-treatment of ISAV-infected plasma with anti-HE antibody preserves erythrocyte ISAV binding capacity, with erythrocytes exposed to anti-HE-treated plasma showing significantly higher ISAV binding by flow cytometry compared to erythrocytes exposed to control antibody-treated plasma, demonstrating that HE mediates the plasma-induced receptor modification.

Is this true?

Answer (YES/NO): NO